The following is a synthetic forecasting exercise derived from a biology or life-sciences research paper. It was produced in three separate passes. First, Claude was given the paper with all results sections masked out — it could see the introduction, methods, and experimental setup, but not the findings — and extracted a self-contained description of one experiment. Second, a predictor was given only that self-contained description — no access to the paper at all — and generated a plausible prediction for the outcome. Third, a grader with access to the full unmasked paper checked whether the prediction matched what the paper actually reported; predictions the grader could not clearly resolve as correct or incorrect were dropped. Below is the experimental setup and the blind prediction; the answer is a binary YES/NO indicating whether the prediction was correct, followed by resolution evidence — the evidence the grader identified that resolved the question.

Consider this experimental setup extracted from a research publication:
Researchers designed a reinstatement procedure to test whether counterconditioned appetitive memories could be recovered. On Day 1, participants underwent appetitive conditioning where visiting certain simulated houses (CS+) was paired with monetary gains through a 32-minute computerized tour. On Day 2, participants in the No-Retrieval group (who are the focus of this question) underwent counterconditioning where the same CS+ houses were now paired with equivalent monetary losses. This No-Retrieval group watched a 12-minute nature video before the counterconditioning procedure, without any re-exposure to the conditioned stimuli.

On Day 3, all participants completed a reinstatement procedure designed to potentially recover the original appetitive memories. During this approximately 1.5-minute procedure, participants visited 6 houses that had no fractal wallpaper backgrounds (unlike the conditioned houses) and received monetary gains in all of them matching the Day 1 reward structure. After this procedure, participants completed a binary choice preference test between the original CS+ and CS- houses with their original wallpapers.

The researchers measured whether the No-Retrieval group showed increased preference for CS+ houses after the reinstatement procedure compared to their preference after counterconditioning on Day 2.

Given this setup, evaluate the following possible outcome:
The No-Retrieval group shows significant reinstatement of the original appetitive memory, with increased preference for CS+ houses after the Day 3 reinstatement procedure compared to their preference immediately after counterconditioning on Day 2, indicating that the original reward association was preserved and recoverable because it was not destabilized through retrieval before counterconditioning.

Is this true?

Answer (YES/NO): YES